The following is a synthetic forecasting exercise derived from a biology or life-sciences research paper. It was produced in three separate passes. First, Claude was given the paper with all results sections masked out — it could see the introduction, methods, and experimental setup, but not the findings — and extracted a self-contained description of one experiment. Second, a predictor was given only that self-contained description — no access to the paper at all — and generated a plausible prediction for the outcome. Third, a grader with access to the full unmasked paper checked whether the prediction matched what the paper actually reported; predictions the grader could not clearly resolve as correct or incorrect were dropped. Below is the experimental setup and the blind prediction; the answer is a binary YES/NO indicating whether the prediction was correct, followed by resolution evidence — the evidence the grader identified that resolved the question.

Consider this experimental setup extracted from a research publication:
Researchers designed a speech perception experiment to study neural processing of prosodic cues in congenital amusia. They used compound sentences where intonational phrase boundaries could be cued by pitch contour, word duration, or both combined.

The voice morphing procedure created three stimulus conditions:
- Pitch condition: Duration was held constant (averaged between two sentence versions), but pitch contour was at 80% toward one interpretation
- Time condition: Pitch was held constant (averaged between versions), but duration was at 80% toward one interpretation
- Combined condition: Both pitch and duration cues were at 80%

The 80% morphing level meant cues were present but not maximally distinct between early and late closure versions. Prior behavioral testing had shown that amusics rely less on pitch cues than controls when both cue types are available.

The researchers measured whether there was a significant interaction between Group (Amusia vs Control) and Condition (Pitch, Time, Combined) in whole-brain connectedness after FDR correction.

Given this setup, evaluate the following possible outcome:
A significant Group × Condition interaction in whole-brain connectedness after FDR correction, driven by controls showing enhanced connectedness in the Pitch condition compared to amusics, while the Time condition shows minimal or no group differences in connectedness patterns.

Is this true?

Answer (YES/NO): NO